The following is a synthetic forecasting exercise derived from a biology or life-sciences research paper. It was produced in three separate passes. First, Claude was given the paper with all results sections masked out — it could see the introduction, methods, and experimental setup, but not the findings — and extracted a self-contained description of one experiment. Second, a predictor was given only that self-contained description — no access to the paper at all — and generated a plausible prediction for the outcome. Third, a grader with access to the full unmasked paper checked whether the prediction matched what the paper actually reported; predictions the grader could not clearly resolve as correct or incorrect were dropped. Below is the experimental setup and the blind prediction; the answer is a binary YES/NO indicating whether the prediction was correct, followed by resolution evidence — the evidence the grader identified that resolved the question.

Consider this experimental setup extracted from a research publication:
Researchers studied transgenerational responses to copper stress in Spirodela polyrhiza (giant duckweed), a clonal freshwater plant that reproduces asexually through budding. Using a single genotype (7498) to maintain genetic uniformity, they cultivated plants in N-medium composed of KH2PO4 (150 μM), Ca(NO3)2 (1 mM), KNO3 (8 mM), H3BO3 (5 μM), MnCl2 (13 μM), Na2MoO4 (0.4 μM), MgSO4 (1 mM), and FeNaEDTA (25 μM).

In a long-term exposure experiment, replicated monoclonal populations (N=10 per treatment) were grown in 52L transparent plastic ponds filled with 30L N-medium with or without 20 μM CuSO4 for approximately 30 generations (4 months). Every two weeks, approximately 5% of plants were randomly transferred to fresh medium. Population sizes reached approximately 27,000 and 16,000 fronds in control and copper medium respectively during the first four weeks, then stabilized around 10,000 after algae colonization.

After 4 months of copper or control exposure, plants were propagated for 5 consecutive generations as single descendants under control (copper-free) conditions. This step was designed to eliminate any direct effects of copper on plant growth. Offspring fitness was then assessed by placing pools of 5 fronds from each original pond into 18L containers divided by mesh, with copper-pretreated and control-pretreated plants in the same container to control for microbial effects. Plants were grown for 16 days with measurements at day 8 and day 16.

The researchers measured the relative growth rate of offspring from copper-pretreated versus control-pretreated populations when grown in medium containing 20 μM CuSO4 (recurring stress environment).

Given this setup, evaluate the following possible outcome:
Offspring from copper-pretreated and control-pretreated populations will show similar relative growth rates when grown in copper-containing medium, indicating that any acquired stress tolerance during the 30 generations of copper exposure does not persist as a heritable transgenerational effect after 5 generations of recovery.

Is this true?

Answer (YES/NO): NO